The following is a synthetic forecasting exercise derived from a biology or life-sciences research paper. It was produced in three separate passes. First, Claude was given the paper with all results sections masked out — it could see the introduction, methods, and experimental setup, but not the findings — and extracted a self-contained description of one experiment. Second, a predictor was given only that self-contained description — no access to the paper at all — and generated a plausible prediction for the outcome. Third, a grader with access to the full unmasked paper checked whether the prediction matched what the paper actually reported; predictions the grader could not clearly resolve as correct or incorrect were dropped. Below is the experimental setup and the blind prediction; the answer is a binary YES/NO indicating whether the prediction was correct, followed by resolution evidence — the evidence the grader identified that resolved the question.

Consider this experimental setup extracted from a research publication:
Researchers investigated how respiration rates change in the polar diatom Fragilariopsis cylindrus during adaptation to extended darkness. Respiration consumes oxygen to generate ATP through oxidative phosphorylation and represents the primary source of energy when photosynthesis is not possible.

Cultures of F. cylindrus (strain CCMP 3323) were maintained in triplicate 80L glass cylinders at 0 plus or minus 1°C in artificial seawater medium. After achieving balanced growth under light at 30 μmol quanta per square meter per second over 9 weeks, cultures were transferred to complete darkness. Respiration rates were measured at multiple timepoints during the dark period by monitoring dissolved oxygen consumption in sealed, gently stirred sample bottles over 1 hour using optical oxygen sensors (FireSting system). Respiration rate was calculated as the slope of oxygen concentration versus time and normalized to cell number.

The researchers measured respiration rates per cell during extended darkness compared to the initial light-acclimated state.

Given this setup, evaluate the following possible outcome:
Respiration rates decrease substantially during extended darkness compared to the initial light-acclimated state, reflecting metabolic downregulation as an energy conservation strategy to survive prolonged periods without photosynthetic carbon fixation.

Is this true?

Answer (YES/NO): YES